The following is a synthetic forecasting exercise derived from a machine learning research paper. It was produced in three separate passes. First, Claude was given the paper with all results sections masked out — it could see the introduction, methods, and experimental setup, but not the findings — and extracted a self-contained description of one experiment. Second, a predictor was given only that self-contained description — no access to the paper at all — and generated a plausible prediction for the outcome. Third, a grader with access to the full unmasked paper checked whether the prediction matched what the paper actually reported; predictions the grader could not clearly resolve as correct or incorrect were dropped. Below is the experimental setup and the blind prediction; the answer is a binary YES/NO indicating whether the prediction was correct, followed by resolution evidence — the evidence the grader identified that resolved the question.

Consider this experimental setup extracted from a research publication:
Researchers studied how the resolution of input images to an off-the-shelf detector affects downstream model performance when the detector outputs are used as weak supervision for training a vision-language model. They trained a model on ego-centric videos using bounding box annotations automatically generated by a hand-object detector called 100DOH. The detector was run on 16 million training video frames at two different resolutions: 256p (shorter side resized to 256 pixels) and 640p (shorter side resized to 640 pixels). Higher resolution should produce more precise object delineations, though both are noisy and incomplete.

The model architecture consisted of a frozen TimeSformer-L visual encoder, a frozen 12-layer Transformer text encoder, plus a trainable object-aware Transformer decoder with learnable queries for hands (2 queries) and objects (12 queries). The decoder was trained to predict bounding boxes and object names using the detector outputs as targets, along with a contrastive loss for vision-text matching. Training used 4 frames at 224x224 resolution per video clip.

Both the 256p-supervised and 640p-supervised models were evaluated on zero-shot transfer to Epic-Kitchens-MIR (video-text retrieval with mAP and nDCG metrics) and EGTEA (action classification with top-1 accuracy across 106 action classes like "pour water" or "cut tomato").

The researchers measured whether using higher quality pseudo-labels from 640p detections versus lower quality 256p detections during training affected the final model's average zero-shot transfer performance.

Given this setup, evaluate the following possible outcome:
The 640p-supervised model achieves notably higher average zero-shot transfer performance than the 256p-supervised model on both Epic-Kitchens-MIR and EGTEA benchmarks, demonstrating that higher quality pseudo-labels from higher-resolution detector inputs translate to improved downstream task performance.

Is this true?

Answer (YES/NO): YES